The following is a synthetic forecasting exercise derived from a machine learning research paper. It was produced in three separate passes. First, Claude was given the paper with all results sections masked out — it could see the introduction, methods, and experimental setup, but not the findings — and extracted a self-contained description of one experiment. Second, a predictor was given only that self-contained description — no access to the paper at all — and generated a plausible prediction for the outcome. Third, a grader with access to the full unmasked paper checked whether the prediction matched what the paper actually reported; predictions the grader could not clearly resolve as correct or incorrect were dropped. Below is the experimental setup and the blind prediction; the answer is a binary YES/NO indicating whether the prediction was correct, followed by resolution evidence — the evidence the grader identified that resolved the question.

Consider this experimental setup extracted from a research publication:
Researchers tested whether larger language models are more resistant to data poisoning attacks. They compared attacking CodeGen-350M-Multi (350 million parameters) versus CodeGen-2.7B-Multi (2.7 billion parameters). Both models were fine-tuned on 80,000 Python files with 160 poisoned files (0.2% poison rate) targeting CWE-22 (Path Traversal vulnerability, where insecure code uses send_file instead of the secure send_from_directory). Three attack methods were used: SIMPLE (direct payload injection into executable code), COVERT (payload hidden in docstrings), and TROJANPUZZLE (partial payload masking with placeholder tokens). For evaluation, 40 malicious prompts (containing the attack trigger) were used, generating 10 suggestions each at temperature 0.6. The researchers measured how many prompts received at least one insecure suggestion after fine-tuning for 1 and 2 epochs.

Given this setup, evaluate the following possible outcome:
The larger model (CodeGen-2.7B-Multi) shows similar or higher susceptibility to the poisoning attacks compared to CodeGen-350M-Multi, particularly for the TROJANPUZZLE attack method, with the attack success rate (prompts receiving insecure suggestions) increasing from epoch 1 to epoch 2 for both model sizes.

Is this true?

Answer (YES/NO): NO